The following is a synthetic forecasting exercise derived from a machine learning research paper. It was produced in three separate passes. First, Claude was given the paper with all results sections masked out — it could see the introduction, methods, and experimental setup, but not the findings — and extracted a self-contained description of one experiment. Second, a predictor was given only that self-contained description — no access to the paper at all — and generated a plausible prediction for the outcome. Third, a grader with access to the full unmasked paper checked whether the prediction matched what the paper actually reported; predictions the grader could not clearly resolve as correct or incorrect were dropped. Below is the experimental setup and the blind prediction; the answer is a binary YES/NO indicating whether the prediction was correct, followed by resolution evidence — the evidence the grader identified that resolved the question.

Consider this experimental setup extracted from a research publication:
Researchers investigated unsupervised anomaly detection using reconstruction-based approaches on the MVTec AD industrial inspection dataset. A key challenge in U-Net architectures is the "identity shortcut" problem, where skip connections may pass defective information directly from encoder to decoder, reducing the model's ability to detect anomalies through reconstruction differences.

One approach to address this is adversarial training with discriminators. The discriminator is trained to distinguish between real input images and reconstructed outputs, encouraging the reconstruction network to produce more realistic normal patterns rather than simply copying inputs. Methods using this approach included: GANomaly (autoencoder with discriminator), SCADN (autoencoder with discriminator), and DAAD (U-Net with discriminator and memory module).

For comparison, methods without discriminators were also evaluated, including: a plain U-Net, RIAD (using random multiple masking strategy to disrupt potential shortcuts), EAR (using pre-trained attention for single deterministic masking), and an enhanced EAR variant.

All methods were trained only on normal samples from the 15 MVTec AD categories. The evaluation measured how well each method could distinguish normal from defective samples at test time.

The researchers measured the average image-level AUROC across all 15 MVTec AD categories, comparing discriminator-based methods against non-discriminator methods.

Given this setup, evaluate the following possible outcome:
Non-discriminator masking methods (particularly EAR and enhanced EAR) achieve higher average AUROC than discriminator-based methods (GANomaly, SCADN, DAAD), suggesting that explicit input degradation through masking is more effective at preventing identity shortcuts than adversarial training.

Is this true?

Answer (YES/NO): YES